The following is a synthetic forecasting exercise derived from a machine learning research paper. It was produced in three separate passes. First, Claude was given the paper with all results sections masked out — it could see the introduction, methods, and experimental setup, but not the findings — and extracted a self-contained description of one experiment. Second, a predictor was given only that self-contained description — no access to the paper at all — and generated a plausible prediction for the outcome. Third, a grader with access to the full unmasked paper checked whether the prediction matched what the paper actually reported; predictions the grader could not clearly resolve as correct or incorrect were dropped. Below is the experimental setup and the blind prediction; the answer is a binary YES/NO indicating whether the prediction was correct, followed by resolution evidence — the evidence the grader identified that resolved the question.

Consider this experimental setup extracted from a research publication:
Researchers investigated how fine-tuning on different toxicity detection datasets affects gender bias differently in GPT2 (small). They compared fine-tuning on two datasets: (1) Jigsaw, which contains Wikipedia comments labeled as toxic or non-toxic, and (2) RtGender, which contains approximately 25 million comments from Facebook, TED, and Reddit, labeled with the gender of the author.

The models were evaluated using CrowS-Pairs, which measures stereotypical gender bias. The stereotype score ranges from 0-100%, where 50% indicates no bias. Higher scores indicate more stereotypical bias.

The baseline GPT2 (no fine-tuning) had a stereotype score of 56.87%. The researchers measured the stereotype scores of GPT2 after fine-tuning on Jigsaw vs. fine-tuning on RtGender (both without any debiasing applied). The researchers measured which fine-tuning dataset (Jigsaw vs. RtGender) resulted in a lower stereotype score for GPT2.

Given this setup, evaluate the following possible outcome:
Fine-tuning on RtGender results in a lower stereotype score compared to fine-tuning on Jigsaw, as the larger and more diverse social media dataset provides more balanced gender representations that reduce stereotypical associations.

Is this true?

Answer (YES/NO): YES